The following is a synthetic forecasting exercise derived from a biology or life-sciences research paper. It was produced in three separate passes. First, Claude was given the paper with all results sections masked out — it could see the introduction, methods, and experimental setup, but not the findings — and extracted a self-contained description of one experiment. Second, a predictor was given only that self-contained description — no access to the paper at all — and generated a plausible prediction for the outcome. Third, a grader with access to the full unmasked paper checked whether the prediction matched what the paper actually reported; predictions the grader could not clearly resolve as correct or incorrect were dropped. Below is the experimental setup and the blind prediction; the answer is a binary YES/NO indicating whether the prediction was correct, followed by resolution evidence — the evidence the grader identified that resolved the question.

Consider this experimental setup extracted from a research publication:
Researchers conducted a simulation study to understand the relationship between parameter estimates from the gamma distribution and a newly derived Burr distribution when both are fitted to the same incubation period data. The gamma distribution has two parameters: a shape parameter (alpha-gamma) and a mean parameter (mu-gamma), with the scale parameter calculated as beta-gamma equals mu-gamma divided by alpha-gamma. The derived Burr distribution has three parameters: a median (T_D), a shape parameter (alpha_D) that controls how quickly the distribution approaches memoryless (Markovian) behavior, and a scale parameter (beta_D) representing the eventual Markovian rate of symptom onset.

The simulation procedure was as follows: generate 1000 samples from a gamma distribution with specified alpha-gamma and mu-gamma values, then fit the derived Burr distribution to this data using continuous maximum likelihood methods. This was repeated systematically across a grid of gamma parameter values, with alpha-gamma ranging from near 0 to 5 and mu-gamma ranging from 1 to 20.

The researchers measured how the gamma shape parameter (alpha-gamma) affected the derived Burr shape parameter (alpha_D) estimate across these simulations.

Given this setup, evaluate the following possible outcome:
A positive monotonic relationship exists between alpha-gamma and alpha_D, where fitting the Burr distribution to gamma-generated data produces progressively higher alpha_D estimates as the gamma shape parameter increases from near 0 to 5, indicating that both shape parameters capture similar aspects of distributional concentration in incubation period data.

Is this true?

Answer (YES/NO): YES